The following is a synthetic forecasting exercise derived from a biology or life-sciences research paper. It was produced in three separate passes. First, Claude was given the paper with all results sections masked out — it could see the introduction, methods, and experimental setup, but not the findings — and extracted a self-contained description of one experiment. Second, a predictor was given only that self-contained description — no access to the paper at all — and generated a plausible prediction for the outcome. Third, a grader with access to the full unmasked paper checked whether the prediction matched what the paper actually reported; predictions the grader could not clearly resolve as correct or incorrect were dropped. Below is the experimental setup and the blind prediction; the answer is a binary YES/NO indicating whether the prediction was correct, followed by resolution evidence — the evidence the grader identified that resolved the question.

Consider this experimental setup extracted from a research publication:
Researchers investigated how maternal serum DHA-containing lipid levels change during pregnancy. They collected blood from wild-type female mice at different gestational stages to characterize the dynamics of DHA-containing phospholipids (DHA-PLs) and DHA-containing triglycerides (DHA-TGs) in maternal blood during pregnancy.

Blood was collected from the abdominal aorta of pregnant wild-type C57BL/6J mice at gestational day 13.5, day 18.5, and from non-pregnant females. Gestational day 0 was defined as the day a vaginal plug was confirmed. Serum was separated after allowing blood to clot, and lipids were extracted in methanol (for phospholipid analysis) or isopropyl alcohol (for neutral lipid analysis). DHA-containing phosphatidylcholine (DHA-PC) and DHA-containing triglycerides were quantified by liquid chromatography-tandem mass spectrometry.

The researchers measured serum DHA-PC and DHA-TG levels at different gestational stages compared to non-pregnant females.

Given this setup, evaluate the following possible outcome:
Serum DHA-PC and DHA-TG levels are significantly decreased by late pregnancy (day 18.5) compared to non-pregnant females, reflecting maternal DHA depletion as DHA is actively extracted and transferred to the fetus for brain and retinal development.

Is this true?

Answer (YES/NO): NO